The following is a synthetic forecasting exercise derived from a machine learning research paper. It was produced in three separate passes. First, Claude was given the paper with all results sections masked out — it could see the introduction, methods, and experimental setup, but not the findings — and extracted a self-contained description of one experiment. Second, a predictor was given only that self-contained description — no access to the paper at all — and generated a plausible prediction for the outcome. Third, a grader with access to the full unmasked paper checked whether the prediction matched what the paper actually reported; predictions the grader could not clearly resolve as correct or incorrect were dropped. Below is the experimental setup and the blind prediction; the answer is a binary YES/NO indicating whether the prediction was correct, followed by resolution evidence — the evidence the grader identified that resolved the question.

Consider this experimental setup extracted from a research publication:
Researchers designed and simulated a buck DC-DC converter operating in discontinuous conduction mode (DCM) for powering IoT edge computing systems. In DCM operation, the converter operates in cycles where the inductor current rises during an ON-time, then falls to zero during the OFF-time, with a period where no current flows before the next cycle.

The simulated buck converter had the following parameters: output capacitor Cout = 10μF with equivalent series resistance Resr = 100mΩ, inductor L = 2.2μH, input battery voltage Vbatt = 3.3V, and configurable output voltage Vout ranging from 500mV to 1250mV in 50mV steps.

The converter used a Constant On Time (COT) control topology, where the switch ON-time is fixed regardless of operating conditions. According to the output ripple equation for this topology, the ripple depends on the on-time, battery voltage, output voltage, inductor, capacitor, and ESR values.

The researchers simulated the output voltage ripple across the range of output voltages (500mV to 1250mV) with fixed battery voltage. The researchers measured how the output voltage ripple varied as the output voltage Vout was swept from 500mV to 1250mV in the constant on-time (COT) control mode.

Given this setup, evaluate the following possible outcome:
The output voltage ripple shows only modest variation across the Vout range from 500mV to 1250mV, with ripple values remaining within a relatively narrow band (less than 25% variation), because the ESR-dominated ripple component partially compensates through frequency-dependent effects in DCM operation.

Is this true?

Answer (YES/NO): NO